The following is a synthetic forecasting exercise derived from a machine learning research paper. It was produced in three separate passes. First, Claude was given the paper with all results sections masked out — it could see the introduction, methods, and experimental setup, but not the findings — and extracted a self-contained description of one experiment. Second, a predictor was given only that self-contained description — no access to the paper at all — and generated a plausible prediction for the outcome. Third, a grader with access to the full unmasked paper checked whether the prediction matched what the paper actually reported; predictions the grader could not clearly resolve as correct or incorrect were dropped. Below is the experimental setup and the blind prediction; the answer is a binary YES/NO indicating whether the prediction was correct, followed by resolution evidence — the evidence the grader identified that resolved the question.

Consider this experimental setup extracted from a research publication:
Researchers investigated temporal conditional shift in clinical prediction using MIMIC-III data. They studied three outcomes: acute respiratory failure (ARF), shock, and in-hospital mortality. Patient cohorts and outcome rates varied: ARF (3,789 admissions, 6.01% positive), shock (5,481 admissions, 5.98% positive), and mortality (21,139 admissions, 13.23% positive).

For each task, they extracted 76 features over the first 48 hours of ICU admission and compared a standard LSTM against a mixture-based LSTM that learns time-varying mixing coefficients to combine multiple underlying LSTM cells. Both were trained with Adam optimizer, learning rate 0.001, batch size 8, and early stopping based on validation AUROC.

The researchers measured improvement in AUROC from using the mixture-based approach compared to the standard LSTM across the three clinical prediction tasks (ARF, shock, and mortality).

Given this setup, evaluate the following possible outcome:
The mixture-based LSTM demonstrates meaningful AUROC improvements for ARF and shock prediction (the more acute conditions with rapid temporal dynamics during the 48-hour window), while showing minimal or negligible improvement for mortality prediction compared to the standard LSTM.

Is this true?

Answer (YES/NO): YES